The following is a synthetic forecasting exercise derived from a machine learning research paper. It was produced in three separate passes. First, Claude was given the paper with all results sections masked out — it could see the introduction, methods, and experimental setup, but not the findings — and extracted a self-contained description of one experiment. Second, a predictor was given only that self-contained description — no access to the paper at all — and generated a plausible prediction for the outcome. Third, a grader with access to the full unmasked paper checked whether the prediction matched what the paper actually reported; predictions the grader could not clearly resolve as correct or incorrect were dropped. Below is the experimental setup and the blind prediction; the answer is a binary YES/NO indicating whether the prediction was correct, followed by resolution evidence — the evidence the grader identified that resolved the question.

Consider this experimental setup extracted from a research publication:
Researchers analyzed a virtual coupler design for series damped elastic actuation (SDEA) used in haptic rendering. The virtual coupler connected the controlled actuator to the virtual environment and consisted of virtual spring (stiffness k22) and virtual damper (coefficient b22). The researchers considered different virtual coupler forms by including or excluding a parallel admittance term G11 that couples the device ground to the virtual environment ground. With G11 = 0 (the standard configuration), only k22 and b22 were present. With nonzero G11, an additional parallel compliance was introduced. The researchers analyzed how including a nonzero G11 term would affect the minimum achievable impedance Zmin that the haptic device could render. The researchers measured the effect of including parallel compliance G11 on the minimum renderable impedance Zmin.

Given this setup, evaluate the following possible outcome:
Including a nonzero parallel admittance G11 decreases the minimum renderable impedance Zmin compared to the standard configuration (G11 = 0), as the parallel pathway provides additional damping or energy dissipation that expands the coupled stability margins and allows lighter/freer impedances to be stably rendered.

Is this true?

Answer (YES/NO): NO